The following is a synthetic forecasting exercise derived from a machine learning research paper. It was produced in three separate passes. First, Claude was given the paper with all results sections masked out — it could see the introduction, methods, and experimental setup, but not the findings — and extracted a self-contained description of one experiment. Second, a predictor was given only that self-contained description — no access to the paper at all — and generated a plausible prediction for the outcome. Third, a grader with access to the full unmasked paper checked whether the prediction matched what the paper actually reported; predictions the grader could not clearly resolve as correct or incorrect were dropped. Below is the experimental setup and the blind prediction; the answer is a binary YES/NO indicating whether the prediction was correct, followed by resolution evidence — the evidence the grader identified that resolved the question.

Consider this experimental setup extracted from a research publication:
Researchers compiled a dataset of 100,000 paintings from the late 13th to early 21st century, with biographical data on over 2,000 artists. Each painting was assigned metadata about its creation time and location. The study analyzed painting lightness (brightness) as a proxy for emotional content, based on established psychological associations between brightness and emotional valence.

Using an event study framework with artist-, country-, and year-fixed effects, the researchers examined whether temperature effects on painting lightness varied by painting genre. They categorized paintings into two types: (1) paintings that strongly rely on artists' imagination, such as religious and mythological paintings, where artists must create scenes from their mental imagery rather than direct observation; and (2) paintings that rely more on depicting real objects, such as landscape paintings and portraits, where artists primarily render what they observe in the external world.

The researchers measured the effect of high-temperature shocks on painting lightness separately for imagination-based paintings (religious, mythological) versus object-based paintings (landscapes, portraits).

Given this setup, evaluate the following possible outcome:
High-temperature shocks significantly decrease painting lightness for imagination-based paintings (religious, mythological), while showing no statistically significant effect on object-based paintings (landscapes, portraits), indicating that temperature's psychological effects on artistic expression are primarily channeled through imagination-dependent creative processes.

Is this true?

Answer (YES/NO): NO